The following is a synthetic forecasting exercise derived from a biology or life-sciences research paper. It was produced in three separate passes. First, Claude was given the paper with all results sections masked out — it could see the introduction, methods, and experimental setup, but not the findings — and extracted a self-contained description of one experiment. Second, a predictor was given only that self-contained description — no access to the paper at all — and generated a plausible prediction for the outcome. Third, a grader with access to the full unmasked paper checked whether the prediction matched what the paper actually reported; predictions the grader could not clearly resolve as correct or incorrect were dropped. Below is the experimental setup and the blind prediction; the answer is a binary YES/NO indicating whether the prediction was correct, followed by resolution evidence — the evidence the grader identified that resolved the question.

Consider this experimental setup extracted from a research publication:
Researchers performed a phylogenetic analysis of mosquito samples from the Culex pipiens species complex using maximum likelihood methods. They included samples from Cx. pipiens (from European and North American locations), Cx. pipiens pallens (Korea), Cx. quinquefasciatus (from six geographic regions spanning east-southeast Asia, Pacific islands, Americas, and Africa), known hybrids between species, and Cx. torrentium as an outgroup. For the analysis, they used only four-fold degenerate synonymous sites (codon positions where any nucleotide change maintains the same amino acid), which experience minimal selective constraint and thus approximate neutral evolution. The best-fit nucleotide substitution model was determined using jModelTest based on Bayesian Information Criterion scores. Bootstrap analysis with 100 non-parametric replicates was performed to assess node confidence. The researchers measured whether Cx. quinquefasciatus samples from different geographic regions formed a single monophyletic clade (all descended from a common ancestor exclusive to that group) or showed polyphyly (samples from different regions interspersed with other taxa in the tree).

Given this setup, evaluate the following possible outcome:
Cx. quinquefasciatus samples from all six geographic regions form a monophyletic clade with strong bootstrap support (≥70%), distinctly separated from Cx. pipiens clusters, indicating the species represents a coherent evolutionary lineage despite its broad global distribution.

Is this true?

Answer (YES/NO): YES